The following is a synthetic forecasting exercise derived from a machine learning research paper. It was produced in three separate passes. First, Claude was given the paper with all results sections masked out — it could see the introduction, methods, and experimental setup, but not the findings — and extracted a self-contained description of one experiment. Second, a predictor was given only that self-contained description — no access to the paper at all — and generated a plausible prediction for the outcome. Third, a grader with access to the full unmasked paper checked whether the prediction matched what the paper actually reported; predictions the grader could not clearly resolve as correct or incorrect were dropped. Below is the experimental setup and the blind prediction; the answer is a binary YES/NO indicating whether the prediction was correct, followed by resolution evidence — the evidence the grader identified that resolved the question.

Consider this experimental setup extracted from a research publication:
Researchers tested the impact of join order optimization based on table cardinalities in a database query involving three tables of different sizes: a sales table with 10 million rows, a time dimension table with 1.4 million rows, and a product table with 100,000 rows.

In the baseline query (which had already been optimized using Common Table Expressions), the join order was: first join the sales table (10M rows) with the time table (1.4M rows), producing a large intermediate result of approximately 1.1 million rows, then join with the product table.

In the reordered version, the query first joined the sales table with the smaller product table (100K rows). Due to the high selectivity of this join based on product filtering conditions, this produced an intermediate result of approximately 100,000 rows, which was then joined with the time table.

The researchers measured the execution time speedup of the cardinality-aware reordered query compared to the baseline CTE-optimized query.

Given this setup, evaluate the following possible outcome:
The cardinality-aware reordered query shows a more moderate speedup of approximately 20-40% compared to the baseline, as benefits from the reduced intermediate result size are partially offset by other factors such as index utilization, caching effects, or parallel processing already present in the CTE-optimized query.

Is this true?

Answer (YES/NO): NO